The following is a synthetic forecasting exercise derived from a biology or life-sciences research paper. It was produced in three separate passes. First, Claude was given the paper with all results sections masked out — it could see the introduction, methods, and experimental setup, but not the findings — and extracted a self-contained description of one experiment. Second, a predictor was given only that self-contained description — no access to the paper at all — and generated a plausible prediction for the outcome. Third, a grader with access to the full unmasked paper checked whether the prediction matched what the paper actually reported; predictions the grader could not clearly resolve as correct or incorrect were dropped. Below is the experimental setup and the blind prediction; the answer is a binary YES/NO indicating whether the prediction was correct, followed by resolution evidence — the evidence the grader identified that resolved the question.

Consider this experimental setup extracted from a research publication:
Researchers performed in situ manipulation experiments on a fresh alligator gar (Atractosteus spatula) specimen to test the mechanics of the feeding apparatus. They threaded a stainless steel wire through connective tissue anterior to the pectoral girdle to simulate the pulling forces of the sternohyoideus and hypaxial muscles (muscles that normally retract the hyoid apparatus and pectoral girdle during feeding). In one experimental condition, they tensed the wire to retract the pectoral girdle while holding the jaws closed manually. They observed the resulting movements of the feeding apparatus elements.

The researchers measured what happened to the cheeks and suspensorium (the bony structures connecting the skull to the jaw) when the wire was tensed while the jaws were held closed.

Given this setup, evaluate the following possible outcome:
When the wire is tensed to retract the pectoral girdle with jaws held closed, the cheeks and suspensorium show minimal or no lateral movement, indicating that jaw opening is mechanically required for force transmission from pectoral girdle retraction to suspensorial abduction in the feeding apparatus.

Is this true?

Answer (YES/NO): NO